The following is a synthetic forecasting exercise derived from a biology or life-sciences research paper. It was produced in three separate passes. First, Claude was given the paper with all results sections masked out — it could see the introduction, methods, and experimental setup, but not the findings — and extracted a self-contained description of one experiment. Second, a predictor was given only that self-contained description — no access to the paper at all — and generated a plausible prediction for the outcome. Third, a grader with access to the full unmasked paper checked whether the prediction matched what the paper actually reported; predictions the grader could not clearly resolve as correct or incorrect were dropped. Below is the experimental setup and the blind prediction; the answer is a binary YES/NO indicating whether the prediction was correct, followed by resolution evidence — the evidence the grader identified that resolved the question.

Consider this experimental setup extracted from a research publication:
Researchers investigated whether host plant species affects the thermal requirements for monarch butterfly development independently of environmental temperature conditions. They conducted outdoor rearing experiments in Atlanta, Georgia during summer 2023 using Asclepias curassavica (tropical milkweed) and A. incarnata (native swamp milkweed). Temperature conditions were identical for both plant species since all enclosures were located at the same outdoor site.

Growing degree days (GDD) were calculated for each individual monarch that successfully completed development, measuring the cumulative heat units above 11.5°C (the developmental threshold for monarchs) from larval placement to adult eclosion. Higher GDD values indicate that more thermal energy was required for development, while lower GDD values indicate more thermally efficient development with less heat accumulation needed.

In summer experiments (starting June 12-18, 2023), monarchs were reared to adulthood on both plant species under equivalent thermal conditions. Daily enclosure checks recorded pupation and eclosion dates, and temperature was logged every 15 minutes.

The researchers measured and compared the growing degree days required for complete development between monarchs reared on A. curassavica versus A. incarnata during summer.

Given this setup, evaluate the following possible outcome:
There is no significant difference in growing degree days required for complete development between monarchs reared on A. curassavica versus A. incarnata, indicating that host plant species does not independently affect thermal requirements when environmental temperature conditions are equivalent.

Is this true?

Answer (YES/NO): NO